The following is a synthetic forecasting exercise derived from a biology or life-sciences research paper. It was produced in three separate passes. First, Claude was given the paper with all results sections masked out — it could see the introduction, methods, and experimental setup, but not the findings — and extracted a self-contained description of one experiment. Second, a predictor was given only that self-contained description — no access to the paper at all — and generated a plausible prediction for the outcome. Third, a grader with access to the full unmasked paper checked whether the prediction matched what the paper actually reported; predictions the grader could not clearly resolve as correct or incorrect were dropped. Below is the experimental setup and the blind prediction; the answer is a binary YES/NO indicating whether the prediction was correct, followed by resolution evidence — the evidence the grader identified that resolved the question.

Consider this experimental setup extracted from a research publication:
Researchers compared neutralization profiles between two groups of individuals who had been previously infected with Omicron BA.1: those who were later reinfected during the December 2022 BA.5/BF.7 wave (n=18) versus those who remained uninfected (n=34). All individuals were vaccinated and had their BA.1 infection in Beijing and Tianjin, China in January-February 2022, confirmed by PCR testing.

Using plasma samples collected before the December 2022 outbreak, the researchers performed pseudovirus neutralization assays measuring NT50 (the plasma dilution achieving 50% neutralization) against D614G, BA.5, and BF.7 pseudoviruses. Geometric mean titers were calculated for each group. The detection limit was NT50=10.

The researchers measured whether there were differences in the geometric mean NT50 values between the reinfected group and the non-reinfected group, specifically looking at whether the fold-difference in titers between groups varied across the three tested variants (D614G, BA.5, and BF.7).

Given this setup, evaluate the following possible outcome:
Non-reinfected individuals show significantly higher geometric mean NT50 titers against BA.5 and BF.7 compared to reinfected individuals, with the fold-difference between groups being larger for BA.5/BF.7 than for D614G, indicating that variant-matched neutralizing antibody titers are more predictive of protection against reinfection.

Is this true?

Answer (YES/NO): YES